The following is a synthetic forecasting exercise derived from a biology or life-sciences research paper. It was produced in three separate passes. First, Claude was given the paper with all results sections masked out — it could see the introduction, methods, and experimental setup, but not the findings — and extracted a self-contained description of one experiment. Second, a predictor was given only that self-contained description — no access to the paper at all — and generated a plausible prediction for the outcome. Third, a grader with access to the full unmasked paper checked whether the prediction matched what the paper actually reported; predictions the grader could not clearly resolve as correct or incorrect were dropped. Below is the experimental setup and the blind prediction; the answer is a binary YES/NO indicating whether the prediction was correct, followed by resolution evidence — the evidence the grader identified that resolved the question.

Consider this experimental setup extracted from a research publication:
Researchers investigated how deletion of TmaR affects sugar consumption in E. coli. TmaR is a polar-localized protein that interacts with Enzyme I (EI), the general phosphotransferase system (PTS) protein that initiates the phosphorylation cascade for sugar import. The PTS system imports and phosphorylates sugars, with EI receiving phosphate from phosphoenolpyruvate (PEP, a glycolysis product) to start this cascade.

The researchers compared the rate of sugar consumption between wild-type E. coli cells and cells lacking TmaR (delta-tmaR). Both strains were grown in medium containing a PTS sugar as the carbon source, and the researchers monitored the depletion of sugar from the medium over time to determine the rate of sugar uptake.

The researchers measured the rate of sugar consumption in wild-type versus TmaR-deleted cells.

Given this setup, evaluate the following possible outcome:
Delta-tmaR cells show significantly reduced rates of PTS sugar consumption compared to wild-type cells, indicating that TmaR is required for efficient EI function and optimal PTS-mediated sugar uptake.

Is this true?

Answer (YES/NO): NO